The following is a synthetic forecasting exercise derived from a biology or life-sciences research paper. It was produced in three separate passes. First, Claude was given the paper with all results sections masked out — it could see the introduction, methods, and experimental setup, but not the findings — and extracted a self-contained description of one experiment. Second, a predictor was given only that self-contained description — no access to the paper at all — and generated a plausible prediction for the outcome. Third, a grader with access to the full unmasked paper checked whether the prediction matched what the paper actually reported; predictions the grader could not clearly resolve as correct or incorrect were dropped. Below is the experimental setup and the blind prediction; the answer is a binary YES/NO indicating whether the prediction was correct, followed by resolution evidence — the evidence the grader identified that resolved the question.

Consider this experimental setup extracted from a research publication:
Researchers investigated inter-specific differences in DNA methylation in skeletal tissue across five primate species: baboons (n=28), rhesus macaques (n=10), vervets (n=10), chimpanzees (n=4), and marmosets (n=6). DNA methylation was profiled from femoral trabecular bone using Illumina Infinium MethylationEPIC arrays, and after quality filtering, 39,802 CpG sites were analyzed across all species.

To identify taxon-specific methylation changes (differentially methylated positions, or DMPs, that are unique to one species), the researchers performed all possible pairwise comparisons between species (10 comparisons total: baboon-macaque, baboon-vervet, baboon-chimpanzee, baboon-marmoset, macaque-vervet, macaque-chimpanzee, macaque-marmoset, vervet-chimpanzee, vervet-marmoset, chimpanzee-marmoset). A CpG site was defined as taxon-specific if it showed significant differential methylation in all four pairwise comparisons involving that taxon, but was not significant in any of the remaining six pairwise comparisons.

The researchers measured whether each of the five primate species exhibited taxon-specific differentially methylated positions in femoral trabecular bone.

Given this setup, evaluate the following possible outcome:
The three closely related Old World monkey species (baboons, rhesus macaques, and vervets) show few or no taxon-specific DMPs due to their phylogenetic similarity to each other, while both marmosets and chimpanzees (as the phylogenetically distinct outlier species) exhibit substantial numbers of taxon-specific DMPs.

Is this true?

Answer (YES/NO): NO